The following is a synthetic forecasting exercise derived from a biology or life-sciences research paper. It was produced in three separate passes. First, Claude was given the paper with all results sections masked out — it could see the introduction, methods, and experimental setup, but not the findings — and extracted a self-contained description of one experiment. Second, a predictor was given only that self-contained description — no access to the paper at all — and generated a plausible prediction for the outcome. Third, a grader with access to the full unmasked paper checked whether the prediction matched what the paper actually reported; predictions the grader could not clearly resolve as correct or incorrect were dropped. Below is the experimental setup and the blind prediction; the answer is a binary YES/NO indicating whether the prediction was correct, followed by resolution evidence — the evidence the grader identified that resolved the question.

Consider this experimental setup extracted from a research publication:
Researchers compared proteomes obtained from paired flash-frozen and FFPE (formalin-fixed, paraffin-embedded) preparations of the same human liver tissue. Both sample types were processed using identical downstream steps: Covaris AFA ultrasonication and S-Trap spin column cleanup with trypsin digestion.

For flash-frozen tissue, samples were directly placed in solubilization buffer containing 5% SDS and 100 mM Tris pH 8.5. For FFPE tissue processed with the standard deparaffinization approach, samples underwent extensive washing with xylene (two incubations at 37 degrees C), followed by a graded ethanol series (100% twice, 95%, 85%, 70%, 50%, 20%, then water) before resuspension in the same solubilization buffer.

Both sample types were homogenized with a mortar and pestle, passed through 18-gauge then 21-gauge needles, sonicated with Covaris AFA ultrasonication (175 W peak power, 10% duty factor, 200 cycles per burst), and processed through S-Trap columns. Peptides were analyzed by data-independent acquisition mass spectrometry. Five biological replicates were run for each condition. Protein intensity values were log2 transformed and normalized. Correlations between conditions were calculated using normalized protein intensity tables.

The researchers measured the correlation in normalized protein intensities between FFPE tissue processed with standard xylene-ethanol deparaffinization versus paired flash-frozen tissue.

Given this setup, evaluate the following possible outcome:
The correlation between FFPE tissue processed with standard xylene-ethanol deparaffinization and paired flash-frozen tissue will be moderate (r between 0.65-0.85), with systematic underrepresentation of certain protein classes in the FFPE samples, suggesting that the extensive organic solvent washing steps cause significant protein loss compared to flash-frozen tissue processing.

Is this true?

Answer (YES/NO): NO